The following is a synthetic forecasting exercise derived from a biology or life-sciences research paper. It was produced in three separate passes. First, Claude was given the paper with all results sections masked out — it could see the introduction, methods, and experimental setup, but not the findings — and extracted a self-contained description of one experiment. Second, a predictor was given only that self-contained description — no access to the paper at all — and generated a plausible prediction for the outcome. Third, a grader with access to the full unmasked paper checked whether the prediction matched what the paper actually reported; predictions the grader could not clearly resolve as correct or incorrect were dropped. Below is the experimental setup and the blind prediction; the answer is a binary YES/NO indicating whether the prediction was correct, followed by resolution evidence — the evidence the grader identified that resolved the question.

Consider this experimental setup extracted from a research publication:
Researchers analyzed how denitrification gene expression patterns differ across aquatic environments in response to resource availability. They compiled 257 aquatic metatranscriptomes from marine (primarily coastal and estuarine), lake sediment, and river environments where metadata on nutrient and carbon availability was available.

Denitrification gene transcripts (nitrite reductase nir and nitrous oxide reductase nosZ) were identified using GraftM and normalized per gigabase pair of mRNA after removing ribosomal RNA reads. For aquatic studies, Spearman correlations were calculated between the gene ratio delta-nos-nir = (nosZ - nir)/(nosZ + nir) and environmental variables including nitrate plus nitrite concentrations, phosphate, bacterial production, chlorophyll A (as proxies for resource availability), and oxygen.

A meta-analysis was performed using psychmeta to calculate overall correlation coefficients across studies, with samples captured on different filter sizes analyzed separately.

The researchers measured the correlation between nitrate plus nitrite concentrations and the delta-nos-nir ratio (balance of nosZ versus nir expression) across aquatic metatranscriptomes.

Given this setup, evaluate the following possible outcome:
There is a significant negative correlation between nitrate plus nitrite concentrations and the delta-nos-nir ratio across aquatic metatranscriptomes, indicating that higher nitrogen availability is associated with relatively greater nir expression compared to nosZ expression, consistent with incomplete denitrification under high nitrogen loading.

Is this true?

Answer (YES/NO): NO